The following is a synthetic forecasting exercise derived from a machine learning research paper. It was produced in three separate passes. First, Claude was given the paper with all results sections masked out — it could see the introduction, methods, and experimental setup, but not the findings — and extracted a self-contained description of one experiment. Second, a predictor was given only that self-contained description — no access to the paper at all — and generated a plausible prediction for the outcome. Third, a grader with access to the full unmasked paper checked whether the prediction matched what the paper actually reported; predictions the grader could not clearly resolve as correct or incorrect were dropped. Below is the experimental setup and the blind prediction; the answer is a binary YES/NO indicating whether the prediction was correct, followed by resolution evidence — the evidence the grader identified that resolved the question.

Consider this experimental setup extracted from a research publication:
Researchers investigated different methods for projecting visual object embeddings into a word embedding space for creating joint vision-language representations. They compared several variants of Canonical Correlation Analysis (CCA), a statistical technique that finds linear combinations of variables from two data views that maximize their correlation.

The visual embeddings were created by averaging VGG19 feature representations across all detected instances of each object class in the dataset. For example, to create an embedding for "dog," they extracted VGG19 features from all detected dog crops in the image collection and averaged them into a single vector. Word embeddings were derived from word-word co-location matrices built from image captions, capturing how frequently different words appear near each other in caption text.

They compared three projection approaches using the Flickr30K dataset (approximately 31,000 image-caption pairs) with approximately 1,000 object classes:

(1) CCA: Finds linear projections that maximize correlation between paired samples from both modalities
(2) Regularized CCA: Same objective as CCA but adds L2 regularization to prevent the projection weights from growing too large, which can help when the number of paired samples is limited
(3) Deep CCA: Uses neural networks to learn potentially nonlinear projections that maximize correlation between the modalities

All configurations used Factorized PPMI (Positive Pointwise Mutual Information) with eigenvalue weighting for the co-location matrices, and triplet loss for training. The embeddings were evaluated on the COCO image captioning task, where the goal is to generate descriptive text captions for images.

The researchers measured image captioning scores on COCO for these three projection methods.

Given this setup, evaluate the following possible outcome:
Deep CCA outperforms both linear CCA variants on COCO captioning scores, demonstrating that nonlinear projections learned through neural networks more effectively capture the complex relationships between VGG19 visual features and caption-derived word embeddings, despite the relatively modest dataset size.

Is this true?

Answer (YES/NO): NO